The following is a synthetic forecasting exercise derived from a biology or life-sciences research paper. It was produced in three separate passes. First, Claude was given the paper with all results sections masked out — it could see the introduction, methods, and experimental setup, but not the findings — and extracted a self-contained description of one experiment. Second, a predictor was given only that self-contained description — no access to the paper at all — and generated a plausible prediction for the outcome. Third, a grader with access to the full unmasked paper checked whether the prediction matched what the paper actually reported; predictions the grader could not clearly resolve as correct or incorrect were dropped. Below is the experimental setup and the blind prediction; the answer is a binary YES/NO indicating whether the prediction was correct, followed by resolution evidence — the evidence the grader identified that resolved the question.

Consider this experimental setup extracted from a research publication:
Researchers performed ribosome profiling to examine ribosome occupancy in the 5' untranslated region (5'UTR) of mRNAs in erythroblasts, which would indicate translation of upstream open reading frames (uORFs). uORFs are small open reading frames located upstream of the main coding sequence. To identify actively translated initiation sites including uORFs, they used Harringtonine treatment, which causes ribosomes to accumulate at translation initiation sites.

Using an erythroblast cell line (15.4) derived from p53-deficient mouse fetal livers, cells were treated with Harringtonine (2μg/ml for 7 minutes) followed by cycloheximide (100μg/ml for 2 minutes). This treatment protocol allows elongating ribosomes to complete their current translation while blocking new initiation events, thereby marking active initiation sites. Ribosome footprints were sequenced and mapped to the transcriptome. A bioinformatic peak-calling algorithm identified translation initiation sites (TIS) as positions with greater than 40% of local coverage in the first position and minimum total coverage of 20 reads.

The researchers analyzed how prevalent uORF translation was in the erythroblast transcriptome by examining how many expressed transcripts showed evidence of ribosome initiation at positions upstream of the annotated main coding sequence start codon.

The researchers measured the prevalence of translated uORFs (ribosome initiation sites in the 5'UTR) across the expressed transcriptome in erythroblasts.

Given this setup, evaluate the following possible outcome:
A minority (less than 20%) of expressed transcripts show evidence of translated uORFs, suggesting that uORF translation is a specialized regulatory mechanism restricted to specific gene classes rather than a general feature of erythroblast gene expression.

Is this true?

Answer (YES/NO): NO